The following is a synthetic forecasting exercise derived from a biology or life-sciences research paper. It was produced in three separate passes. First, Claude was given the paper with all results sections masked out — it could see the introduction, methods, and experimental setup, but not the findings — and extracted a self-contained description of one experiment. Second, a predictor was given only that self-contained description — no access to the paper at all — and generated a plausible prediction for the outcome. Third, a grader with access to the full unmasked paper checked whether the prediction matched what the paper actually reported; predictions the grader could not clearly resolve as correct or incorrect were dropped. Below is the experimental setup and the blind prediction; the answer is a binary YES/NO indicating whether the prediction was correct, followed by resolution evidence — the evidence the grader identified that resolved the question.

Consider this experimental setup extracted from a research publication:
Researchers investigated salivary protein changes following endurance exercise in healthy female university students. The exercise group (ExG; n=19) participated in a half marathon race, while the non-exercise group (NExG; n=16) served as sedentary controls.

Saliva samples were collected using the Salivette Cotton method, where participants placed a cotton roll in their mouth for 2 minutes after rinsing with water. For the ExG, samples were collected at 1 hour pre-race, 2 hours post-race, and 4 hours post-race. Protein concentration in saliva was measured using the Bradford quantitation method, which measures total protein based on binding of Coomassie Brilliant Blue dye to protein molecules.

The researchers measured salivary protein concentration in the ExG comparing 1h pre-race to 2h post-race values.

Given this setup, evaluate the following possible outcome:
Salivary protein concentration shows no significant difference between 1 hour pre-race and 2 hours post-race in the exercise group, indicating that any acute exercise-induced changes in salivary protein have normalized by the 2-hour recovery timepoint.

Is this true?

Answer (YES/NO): NO